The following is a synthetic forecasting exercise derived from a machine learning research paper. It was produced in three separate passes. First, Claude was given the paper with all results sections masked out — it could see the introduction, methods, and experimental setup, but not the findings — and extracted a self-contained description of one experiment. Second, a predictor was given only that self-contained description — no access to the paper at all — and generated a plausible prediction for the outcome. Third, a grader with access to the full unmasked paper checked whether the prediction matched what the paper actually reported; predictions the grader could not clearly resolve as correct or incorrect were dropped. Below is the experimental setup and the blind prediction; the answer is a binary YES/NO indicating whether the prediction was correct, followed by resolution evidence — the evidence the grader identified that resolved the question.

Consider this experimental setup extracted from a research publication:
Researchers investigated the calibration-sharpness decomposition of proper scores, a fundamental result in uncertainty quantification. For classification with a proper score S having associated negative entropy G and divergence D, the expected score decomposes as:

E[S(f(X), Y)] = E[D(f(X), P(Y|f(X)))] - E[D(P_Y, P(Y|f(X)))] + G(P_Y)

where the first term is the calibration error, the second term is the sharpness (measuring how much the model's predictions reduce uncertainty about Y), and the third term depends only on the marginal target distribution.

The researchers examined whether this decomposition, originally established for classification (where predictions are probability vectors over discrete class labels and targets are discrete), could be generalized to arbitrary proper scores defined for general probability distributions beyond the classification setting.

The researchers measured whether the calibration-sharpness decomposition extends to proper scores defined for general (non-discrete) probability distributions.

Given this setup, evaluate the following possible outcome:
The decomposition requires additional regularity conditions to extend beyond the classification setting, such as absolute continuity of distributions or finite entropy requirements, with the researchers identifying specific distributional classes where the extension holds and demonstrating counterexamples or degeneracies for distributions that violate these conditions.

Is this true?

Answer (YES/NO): NO